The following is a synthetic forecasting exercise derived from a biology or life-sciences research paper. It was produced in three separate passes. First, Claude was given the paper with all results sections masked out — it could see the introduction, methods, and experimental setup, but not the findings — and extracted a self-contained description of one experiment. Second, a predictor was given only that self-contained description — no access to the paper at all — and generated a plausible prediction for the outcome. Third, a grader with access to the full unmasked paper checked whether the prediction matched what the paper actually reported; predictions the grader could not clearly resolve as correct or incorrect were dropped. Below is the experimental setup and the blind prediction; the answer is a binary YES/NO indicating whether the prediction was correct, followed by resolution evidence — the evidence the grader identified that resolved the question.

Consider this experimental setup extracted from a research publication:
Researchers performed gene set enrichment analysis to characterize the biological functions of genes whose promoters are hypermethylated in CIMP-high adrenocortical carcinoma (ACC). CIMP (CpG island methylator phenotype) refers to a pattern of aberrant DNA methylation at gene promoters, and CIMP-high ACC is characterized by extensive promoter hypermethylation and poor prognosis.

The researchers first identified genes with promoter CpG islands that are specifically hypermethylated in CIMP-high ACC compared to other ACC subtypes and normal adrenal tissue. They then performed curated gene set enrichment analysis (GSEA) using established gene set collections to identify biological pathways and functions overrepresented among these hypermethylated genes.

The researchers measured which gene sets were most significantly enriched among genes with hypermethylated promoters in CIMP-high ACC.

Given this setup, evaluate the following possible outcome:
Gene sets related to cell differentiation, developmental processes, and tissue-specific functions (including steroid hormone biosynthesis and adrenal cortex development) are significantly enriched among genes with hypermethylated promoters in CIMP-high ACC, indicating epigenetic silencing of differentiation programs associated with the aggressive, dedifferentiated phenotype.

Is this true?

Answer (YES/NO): NO